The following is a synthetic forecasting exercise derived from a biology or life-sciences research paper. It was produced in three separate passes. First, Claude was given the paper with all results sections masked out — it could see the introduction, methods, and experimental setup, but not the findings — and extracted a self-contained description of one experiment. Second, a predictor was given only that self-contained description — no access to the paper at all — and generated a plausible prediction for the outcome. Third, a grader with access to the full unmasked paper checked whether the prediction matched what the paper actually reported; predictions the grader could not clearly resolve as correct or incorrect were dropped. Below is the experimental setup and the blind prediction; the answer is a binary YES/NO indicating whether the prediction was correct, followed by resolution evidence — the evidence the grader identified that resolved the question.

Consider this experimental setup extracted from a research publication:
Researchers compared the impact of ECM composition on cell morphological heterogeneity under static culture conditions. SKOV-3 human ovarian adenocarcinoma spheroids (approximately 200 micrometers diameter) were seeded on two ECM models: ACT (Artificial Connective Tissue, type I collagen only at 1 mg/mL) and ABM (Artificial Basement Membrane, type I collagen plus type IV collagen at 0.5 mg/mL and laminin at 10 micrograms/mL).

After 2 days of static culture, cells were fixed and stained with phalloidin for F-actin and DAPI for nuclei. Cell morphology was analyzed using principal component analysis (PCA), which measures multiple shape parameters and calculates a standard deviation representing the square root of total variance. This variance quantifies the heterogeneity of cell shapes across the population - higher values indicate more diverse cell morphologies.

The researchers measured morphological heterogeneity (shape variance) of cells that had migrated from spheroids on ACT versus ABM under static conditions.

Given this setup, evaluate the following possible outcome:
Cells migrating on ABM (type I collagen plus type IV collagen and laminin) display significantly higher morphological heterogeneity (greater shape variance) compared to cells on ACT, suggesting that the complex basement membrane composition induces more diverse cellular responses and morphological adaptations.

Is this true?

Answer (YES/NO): YES